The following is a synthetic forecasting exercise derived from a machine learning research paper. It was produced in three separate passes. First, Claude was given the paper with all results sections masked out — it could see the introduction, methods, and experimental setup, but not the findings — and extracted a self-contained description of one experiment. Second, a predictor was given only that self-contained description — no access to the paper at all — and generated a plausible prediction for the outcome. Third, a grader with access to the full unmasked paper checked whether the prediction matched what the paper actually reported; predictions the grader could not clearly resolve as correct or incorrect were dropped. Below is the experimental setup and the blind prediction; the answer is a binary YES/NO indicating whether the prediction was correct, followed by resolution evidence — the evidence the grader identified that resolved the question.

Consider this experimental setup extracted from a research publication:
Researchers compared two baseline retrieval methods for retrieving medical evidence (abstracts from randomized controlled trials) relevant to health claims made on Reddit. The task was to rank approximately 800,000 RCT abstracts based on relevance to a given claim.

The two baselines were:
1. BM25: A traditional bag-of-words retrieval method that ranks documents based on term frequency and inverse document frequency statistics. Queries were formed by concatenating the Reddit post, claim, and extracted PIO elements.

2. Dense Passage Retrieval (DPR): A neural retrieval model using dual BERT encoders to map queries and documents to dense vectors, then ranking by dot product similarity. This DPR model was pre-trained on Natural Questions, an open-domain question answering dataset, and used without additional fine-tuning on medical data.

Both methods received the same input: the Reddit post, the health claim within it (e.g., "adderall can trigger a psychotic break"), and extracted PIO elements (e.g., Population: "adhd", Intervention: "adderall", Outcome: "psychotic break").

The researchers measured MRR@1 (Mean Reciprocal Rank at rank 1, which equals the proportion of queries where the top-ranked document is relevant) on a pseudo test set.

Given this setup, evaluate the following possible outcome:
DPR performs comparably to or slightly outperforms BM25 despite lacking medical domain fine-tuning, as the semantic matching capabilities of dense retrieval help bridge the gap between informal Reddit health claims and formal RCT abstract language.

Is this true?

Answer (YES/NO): YES